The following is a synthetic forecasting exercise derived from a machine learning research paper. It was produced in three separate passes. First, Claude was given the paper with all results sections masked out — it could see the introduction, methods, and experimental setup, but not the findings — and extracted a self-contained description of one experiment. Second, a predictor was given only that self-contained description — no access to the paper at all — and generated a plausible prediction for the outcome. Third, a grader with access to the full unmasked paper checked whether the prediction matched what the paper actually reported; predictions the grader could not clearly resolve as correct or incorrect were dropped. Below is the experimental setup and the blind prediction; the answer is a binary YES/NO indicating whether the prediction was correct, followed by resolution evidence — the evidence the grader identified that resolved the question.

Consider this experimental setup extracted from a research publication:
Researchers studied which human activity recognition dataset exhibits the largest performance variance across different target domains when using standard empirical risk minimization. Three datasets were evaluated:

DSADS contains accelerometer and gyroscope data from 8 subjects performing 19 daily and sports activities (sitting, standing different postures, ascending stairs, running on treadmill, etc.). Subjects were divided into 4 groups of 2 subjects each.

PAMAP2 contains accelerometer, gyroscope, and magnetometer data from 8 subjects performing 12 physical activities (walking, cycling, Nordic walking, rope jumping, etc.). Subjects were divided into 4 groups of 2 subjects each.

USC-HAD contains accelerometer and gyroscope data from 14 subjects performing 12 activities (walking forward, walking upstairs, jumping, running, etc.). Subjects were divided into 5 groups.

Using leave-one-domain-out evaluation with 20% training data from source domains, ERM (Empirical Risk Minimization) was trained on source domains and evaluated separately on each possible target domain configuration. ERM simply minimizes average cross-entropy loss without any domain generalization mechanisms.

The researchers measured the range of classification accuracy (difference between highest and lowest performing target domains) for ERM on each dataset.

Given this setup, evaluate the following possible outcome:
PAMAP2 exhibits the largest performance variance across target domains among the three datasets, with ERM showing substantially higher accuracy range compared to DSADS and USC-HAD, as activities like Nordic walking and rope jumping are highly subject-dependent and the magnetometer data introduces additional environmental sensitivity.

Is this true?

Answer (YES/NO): YES